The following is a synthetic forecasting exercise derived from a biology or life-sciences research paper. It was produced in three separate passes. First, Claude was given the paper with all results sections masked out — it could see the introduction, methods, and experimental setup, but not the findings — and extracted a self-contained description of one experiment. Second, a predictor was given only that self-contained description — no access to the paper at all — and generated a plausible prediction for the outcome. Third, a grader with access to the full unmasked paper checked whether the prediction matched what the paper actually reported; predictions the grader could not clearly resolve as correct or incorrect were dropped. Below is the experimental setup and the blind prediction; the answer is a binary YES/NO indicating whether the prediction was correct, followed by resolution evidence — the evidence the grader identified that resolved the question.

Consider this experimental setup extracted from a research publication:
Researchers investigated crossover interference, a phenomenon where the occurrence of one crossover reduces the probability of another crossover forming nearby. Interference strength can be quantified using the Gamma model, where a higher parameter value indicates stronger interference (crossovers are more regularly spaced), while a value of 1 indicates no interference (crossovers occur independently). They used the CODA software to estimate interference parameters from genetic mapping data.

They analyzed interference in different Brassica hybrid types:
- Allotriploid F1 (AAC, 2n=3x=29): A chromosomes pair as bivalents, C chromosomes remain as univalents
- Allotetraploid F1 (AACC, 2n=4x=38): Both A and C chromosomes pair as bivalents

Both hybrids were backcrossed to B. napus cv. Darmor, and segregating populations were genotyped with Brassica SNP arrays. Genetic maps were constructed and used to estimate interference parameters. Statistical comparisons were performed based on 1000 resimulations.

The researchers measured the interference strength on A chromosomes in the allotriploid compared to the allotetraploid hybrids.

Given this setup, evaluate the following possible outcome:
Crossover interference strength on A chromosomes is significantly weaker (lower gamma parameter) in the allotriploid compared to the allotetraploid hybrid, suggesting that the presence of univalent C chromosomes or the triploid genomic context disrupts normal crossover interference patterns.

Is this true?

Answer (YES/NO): YES